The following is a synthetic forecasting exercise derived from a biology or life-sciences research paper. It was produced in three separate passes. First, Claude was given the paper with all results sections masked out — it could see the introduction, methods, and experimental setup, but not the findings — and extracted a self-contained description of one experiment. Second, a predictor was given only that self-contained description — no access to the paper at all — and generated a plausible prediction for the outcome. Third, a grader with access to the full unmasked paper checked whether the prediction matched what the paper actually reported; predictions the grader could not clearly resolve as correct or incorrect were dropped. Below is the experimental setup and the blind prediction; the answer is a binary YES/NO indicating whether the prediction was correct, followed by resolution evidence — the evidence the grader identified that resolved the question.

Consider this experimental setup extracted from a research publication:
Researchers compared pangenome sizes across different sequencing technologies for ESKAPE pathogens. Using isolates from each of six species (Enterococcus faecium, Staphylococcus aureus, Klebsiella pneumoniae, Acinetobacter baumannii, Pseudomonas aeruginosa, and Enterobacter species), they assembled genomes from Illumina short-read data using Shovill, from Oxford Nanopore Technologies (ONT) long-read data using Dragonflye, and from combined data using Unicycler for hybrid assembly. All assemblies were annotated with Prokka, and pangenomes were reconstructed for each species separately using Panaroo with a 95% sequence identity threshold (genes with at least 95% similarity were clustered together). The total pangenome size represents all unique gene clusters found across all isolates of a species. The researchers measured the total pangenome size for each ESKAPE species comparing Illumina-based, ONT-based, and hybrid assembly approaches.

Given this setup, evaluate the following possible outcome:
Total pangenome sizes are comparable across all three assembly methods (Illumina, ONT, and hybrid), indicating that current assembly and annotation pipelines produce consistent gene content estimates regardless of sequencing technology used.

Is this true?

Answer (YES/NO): NO